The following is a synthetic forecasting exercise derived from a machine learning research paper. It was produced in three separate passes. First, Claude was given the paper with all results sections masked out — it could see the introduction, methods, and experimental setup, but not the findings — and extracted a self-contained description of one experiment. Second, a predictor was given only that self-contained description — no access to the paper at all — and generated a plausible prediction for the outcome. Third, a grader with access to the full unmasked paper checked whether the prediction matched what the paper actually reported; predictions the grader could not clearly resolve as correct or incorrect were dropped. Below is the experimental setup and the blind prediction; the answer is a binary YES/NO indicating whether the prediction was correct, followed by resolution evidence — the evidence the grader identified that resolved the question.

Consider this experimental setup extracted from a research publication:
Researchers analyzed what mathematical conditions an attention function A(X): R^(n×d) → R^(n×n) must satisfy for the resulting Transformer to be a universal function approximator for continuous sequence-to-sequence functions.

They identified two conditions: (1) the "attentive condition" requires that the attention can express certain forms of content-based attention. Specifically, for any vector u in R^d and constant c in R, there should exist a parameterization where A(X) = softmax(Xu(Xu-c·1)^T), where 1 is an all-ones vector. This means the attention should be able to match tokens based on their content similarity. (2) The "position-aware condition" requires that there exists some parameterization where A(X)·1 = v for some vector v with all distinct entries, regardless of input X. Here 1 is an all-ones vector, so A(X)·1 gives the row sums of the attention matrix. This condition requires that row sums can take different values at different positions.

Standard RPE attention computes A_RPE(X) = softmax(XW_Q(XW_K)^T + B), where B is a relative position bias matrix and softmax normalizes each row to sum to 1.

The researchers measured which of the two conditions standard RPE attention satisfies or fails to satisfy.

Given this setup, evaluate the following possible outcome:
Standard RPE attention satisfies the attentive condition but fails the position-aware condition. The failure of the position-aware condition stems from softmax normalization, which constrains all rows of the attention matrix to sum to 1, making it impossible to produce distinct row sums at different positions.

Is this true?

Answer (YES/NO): YES